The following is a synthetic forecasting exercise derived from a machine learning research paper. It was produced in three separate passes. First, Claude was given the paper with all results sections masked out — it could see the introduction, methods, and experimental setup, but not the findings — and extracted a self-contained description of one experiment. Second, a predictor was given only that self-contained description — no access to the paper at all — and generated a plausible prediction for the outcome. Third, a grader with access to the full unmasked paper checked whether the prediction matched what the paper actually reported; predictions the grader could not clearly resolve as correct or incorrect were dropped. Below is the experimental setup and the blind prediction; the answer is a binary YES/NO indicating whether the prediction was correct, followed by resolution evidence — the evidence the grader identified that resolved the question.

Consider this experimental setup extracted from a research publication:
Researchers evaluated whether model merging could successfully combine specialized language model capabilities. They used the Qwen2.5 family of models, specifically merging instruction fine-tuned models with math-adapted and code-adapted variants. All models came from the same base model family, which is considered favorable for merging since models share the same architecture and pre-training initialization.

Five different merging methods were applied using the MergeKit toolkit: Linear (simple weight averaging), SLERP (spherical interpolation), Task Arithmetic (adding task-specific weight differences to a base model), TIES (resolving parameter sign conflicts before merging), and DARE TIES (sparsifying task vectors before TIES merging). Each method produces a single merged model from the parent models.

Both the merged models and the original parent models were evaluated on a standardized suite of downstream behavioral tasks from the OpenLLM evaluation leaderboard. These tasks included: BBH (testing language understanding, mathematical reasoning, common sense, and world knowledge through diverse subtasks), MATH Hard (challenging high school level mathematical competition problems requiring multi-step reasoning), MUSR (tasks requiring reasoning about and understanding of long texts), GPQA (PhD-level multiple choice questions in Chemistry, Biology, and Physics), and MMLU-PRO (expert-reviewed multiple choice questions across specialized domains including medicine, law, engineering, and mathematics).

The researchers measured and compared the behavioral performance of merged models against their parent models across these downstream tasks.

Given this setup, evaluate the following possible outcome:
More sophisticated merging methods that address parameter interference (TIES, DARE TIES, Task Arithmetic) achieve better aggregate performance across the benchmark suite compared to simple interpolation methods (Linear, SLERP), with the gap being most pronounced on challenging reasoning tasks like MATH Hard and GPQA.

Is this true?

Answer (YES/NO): NO